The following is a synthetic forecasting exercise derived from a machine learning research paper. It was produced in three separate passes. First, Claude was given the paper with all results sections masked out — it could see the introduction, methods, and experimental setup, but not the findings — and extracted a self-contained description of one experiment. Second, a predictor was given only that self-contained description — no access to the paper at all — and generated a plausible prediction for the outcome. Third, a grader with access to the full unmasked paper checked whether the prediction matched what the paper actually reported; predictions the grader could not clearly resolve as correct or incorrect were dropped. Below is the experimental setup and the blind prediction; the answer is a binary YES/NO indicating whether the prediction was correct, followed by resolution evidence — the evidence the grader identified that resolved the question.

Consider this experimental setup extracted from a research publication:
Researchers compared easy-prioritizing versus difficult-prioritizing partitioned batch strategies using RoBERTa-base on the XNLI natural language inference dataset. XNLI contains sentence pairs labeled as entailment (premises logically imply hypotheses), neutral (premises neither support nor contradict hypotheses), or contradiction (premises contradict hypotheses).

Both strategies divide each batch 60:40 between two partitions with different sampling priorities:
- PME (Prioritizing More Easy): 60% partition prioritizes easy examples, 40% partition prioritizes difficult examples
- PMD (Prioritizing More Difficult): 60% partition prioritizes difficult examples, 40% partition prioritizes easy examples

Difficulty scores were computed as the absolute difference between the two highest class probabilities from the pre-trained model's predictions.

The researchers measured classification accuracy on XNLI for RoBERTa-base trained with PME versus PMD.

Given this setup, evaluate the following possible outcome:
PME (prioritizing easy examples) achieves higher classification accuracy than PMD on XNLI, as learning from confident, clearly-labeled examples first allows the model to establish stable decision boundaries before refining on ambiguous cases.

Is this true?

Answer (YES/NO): NO